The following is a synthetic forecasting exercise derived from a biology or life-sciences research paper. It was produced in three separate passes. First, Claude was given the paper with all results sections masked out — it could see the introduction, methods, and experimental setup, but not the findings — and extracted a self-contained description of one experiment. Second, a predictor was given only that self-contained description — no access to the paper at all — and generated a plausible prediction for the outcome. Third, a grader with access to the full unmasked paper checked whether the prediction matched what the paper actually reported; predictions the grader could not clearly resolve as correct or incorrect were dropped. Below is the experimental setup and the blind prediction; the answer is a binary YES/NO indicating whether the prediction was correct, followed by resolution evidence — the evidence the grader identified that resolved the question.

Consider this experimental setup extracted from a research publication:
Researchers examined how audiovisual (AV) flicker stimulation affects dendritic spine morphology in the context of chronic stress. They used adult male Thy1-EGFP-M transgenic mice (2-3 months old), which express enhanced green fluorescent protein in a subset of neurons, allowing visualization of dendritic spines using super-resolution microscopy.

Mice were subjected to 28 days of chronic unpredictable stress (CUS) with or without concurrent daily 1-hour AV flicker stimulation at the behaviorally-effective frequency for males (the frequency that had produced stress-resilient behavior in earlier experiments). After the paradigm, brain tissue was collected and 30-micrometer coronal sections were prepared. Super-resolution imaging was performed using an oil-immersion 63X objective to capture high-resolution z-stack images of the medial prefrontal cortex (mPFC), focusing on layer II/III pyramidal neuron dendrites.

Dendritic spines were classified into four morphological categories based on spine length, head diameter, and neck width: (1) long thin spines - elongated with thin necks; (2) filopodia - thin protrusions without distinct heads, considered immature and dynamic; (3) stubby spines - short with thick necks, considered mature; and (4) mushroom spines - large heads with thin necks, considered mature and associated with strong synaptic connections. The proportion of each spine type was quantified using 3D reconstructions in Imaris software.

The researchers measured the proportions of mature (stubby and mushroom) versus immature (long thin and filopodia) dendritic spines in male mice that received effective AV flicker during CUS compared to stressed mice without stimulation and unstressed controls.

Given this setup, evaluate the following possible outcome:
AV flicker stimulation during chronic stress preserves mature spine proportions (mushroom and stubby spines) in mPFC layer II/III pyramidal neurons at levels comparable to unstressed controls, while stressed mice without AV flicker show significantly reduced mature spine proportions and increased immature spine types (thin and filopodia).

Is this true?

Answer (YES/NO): YES